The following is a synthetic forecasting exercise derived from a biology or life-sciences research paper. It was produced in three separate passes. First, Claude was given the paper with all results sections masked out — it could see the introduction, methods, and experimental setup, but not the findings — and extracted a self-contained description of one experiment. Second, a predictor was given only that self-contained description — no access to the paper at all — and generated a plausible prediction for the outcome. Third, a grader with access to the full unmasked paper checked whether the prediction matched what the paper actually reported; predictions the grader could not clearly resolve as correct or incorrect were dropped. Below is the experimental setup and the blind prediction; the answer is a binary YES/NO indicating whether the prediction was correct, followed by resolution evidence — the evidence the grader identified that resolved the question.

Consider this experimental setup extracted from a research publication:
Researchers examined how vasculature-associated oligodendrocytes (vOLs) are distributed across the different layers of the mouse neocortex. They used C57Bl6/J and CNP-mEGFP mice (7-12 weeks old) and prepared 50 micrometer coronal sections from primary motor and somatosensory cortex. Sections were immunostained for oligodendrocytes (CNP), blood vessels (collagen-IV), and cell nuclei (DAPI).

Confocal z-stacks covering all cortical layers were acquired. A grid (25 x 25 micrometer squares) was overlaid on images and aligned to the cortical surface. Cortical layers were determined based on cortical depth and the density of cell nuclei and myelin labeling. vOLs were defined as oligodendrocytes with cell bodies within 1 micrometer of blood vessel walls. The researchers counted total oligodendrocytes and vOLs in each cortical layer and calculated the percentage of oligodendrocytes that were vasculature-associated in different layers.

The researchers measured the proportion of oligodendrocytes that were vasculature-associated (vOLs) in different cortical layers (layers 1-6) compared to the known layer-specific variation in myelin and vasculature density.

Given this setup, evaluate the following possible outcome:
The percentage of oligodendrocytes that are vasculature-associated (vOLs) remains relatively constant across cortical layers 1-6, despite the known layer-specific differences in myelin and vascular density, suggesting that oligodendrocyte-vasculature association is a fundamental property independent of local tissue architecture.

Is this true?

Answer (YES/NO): YES